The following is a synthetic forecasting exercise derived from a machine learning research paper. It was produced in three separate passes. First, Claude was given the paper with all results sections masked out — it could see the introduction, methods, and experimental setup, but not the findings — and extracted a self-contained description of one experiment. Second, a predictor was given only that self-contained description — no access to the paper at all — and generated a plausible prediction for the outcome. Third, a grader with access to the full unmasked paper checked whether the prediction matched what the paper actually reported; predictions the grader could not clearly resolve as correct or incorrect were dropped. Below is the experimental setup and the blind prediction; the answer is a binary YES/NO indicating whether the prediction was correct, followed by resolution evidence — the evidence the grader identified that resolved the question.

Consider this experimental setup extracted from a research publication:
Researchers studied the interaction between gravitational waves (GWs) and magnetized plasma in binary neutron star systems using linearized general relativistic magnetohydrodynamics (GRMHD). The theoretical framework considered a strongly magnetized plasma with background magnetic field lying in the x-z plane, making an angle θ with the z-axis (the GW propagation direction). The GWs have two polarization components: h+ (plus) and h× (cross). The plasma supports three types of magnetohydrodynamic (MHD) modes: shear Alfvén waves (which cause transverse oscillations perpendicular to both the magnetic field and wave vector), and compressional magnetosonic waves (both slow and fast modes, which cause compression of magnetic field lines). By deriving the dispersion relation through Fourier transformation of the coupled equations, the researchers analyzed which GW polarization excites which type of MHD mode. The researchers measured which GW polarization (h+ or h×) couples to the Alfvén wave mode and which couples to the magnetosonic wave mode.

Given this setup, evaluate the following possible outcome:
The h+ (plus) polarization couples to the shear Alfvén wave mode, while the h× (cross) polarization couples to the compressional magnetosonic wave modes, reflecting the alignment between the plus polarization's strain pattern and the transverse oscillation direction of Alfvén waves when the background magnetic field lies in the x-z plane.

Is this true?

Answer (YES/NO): NO